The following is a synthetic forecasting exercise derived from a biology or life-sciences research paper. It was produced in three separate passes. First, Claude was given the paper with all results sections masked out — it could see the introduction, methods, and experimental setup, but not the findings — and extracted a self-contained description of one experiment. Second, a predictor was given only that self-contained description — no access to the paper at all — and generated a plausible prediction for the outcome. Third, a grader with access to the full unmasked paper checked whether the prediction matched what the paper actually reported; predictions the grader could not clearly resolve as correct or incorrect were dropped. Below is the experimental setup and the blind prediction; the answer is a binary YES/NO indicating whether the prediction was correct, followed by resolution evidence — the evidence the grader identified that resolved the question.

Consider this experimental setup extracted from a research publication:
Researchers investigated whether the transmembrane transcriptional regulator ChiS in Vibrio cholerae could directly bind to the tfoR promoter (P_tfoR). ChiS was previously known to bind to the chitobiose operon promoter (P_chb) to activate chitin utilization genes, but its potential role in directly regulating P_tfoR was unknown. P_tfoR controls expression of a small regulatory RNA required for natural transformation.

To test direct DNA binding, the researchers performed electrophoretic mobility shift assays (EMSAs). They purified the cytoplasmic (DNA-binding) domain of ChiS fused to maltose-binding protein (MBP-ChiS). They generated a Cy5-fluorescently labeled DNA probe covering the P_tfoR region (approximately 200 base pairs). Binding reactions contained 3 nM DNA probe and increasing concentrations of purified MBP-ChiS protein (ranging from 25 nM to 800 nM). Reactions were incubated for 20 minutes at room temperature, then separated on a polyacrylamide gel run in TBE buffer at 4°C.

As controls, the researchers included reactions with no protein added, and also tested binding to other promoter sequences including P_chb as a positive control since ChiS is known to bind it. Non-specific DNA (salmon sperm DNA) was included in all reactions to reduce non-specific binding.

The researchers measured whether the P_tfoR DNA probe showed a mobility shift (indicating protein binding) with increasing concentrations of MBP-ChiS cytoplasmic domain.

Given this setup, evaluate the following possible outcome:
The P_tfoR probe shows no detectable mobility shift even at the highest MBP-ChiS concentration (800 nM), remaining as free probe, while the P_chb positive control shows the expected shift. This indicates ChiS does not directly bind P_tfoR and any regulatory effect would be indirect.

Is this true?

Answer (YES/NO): NO